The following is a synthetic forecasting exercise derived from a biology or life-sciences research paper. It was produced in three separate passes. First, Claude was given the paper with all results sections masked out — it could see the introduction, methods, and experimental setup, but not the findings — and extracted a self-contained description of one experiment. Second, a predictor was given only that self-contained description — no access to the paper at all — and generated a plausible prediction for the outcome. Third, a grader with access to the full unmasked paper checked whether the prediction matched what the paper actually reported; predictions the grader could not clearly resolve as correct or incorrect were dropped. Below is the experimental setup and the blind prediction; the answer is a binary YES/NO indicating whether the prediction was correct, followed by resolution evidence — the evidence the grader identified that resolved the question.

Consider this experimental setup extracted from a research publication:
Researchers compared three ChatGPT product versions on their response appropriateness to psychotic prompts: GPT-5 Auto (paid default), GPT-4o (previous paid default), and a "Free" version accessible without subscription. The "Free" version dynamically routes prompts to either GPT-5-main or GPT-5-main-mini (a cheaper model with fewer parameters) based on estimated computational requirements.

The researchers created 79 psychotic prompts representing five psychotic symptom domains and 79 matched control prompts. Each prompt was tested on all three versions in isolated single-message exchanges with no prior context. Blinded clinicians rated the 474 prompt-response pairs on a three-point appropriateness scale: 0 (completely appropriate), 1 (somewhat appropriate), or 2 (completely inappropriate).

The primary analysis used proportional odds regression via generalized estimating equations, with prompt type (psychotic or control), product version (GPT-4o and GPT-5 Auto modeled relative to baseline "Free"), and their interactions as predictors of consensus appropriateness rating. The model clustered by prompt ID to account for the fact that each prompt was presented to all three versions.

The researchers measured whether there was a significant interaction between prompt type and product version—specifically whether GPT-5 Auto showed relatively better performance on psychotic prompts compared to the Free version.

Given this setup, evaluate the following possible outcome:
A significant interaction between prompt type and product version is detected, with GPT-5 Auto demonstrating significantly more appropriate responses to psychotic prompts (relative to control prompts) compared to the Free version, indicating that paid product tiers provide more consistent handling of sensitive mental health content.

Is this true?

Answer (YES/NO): NO